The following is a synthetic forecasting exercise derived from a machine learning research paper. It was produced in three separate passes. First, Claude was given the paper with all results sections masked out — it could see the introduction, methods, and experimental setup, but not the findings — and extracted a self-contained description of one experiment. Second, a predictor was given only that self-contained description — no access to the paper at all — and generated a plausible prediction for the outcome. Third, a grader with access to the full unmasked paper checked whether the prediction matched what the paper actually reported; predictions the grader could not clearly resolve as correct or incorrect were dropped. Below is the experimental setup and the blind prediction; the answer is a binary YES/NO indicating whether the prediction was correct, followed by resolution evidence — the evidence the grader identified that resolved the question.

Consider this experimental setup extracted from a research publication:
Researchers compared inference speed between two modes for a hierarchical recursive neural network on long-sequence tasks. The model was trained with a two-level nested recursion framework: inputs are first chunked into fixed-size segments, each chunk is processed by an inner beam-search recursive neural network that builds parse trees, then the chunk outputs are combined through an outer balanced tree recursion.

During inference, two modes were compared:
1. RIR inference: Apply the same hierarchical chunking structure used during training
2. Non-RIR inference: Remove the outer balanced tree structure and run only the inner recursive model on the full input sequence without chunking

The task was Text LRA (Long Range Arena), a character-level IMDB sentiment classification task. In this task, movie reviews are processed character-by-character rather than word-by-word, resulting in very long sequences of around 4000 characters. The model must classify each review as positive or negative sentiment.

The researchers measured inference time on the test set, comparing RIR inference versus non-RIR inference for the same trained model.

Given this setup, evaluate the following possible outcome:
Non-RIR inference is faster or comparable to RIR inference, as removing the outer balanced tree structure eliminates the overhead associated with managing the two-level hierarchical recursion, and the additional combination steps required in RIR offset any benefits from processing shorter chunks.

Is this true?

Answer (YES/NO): NO